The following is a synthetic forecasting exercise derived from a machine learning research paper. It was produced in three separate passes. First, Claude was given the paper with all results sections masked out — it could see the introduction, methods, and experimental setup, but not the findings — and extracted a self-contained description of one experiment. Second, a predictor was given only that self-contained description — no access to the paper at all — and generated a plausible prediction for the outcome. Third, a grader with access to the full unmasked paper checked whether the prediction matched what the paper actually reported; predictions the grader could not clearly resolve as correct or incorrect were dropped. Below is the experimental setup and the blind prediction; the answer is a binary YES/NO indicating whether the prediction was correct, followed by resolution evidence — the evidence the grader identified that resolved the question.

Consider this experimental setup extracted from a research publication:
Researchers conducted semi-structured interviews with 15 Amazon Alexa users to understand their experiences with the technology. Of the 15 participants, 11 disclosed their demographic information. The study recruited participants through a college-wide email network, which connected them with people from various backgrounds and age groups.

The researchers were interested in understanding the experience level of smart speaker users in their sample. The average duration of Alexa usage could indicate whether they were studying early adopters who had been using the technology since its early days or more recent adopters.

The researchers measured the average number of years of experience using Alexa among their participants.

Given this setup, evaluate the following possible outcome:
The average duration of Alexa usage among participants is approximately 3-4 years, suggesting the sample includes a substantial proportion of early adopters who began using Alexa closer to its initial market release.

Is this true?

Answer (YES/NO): NO